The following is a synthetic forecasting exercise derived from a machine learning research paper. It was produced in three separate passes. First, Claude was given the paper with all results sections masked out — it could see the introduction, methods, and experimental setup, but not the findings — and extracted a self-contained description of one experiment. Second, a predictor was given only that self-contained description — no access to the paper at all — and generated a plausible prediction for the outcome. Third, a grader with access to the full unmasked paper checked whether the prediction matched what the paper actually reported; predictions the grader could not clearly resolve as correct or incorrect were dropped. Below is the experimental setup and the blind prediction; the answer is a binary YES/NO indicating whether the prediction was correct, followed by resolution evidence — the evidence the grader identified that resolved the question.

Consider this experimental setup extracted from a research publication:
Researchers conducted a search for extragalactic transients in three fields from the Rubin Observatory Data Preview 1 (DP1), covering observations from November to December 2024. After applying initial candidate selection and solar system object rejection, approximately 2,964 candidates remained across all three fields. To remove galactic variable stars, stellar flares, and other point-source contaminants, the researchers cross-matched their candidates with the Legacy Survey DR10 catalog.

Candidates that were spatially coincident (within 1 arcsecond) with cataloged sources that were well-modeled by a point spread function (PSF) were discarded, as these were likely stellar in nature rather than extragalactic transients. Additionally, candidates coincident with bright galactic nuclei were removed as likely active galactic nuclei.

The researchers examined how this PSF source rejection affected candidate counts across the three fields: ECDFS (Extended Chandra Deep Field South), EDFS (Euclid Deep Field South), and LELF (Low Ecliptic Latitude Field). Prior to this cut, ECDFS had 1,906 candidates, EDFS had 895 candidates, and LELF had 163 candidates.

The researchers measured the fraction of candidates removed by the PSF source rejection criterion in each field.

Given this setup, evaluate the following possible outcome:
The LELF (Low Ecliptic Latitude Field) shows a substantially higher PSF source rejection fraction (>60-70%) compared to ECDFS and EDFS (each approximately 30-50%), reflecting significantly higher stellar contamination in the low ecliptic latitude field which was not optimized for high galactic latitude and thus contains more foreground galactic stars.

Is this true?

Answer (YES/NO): NO